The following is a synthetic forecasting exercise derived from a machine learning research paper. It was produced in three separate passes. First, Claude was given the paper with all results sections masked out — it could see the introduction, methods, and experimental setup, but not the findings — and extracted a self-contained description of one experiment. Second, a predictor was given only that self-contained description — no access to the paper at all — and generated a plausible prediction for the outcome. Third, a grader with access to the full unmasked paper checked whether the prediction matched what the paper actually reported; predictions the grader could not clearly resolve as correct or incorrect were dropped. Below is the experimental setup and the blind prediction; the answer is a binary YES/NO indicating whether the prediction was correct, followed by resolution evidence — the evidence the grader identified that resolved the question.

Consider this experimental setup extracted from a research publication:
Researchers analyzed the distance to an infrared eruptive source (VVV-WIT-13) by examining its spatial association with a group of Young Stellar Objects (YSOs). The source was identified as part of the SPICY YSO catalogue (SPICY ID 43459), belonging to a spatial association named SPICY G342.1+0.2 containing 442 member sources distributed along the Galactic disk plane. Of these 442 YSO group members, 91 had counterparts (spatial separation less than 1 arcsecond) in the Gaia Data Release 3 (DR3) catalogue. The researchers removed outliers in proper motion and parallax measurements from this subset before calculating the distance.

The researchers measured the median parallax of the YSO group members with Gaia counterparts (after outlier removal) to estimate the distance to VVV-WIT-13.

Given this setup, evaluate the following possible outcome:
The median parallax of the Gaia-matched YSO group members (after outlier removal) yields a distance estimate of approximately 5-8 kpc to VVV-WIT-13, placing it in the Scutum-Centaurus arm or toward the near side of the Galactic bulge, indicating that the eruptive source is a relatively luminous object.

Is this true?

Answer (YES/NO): NO